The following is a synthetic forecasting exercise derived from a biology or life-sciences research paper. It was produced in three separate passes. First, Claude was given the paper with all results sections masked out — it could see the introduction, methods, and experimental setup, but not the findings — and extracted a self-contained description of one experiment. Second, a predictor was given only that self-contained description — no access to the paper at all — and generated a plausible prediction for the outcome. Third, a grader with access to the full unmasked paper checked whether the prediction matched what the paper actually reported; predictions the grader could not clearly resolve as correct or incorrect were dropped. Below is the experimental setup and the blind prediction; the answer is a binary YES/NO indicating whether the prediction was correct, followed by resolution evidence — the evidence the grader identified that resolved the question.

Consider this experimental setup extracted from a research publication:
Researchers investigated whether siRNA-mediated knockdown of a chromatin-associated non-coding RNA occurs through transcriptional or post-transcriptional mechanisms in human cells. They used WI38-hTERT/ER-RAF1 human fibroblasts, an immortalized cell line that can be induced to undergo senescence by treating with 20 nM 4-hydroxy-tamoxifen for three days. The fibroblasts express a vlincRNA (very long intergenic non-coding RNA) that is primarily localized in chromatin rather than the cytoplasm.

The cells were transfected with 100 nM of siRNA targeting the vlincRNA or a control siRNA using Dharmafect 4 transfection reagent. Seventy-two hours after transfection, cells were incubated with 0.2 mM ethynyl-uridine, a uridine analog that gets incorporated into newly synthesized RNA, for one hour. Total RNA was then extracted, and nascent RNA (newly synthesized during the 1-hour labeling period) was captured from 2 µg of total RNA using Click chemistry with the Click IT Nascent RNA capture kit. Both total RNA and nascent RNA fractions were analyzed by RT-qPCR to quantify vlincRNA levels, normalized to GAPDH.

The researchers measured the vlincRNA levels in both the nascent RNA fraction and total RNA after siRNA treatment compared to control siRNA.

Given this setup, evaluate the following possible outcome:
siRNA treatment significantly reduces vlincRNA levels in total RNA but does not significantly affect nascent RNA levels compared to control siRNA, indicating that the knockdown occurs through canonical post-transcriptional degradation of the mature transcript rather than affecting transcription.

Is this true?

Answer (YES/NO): NO